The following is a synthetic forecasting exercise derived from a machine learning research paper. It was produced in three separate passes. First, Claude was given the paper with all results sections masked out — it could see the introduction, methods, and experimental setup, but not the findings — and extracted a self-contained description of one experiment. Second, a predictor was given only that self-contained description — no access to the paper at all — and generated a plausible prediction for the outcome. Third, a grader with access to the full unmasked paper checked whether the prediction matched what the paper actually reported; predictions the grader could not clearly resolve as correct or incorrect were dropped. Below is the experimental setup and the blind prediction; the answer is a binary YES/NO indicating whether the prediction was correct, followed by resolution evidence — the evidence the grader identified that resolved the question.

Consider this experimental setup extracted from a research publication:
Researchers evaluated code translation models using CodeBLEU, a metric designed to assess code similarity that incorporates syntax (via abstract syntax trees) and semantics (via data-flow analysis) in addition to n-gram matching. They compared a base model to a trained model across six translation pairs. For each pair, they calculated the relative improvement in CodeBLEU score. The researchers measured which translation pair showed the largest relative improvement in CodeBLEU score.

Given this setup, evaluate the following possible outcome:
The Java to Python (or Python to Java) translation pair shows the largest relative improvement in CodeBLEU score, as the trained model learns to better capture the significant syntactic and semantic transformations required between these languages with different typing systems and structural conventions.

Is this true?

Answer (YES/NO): NO